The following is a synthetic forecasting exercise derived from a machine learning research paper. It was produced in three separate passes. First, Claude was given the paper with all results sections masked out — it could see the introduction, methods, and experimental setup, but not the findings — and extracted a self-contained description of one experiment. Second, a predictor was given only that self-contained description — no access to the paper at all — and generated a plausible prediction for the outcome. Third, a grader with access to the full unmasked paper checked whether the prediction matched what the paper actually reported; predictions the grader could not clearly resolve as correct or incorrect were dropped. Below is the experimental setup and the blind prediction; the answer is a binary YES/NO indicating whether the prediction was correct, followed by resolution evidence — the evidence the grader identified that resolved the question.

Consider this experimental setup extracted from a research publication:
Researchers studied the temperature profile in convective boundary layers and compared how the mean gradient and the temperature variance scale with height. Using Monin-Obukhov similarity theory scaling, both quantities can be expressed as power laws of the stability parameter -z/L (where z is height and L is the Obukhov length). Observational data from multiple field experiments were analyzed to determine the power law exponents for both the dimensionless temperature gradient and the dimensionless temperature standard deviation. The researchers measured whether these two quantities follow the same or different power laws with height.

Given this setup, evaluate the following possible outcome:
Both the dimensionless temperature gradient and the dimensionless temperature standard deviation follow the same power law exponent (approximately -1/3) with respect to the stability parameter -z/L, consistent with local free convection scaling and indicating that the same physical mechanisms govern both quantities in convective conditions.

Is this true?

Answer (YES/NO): NO